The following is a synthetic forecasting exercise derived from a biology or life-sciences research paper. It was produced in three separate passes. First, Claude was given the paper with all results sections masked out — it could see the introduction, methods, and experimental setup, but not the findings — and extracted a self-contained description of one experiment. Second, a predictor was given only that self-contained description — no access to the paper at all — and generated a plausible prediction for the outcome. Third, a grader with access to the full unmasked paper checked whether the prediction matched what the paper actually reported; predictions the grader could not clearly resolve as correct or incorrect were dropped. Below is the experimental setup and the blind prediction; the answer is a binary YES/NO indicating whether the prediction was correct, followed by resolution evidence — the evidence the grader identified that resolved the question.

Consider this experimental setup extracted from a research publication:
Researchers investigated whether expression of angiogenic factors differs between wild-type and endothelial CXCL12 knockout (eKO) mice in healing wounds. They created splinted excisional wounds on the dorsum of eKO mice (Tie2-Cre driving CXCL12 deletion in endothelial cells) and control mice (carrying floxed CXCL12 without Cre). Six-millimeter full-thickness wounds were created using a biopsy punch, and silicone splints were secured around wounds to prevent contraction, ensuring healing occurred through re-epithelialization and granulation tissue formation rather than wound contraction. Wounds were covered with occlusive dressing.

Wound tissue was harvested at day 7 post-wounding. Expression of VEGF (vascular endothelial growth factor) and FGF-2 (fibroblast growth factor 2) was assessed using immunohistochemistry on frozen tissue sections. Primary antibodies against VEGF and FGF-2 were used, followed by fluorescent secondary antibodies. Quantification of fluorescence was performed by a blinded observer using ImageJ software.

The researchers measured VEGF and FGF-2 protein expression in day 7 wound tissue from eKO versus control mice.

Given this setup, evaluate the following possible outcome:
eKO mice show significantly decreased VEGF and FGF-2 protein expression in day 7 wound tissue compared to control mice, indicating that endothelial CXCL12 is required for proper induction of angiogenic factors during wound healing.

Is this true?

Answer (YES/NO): YES